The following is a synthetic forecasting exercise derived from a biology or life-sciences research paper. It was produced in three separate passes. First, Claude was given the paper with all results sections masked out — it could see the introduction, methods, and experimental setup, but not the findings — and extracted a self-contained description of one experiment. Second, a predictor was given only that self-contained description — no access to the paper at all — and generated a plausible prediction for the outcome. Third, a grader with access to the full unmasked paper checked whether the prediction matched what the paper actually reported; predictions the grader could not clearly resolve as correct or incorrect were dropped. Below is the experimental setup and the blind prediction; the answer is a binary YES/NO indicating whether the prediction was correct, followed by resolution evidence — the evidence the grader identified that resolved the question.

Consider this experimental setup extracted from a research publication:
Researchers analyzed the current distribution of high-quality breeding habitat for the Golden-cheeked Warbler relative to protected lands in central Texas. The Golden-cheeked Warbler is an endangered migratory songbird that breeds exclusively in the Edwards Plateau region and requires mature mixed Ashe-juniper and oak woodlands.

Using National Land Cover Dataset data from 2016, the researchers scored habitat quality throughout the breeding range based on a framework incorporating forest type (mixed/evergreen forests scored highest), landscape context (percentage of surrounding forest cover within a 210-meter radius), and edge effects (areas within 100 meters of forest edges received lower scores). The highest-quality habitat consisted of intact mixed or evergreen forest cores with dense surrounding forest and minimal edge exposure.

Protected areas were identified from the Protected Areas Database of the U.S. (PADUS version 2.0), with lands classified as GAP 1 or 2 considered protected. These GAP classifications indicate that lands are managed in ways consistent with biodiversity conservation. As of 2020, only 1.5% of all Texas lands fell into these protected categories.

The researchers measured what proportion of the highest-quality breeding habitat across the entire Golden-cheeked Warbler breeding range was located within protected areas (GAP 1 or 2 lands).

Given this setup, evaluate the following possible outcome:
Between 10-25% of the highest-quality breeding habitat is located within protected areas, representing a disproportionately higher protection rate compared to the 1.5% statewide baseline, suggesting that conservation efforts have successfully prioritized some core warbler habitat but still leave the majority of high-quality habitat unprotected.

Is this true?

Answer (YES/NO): YES